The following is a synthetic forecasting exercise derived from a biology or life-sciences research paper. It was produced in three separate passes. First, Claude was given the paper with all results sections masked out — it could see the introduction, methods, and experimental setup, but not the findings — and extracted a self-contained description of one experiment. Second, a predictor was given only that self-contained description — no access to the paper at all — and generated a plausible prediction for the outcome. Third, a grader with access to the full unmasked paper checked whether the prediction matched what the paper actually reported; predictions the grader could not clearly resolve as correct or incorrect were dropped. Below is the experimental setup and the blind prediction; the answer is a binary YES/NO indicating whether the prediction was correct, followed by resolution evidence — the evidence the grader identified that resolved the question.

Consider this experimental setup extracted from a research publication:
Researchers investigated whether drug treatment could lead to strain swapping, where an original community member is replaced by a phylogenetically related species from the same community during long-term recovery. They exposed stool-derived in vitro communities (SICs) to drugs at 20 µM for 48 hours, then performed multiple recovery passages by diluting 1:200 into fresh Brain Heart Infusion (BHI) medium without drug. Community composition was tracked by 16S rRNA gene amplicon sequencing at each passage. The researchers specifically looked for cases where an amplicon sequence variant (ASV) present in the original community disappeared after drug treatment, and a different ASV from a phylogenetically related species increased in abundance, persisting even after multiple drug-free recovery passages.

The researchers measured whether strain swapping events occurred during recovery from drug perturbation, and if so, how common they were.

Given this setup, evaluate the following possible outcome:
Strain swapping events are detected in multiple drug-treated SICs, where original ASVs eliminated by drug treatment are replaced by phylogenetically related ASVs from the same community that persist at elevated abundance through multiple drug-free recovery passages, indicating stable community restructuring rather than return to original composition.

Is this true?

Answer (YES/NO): YES